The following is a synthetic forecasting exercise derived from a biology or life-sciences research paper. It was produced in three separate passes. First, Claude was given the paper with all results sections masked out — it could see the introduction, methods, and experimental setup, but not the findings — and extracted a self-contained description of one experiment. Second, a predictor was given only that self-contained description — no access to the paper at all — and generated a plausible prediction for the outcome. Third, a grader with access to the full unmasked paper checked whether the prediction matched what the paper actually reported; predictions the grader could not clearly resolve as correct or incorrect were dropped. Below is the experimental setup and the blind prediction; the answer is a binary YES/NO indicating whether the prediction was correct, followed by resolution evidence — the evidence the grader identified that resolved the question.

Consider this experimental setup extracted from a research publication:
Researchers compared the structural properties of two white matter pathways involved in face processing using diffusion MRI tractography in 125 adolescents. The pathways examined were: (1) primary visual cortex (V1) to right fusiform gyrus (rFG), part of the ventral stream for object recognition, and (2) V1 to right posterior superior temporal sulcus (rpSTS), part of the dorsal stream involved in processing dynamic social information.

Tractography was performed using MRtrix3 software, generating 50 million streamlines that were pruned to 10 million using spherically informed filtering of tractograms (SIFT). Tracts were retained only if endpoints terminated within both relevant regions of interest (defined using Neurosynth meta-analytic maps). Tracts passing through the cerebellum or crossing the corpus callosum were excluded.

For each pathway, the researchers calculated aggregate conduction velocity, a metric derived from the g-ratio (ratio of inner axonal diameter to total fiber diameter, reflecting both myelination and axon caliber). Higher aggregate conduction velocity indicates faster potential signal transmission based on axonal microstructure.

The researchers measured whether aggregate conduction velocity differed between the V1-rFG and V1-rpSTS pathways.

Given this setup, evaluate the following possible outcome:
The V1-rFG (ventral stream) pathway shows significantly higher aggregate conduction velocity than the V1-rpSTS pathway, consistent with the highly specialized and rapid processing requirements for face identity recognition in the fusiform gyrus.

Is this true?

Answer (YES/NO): NO